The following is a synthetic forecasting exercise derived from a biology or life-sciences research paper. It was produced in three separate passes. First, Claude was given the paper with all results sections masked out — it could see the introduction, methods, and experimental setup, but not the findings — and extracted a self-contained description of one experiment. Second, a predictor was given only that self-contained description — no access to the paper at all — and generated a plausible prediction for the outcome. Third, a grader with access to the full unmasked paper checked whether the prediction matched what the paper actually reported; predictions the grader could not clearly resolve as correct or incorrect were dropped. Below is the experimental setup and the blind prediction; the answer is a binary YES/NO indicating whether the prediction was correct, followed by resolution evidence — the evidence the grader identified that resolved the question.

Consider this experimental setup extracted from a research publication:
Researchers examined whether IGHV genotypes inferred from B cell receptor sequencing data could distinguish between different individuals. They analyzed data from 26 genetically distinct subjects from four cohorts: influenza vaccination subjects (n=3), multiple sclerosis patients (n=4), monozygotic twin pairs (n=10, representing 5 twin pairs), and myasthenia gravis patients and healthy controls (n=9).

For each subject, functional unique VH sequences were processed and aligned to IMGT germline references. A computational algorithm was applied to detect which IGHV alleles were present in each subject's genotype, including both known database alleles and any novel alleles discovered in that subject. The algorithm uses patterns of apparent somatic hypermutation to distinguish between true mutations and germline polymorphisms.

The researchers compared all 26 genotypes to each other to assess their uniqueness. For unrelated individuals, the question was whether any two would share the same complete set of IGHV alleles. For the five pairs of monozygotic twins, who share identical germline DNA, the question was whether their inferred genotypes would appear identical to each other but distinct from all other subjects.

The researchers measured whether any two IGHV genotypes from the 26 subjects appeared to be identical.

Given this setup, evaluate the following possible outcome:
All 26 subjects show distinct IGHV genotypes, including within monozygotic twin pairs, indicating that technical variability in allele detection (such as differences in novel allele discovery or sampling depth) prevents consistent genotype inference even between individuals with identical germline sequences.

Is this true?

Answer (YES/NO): NO